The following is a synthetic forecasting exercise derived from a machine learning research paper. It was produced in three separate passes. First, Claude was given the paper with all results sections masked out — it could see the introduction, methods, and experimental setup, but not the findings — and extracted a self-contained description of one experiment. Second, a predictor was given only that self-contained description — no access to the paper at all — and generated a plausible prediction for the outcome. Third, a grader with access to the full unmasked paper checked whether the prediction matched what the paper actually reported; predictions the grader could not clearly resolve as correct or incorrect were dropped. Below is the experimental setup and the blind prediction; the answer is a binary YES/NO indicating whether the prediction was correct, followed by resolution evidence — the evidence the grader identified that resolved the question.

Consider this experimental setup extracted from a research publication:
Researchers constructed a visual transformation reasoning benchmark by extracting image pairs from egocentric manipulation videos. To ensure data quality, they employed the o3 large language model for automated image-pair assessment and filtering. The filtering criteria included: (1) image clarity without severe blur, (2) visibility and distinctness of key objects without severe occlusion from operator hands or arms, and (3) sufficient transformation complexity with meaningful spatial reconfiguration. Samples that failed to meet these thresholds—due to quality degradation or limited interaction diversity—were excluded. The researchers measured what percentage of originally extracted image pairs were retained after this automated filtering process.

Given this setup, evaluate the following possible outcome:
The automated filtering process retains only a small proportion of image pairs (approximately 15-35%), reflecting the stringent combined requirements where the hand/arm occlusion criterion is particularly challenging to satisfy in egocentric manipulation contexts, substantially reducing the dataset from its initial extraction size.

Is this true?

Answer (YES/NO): NO